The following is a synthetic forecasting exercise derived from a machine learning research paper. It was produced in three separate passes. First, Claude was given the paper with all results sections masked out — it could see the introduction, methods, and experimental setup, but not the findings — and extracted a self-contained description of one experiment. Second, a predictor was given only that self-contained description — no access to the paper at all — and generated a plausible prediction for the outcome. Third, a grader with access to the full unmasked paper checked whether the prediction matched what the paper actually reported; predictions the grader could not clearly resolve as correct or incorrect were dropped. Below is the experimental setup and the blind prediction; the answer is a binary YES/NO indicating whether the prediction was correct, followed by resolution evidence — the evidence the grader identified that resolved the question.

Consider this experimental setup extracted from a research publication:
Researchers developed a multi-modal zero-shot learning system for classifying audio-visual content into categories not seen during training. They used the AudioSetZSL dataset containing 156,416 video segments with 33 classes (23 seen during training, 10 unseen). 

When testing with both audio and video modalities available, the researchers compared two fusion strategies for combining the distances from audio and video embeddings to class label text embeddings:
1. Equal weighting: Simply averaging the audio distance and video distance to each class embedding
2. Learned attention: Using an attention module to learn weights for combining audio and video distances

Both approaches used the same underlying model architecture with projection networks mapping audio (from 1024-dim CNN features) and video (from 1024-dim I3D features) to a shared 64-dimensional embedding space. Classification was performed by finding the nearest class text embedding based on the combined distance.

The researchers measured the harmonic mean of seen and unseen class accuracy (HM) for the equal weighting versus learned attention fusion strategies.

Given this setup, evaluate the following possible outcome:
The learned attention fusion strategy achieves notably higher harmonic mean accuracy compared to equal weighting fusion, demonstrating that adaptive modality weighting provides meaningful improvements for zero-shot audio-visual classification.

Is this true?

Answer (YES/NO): NO